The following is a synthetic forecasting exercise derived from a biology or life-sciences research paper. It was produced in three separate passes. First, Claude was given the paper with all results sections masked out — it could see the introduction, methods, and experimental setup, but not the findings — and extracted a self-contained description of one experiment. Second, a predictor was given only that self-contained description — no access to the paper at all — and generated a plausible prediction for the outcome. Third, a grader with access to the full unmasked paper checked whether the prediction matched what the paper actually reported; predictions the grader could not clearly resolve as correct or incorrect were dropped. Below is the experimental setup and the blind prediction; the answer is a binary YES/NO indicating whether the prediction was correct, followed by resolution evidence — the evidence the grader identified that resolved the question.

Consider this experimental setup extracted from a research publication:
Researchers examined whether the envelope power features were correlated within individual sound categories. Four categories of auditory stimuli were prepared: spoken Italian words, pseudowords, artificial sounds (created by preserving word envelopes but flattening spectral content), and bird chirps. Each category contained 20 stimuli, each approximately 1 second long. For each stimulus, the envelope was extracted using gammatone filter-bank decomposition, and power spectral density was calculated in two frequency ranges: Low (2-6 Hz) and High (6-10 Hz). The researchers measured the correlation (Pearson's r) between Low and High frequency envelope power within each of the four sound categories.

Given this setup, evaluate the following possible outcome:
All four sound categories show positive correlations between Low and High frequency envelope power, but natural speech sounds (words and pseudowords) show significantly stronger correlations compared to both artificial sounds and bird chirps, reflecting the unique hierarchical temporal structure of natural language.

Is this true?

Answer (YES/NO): NO